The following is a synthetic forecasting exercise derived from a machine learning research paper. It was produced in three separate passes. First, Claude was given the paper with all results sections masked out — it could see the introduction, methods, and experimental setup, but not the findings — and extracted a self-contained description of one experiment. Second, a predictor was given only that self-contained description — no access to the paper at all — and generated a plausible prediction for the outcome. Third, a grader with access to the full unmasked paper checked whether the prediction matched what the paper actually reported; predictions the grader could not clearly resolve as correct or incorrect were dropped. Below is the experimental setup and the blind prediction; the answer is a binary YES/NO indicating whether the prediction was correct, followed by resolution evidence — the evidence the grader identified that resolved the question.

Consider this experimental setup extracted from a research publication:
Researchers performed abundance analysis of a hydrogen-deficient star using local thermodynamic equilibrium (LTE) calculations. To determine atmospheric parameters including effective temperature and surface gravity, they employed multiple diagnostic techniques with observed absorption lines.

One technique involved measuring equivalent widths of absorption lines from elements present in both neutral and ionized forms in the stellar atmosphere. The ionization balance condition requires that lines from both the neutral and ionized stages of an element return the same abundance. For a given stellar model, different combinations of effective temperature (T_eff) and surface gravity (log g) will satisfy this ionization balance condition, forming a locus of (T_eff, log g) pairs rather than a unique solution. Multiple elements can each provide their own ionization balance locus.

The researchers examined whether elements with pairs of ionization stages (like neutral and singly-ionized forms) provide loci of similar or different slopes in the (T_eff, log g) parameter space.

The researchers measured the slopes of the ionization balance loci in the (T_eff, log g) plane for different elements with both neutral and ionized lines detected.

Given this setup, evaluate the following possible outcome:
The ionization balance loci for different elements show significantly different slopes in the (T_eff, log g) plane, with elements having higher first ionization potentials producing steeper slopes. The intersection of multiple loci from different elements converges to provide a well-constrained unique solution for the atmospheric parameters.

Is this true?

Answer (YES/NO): NO